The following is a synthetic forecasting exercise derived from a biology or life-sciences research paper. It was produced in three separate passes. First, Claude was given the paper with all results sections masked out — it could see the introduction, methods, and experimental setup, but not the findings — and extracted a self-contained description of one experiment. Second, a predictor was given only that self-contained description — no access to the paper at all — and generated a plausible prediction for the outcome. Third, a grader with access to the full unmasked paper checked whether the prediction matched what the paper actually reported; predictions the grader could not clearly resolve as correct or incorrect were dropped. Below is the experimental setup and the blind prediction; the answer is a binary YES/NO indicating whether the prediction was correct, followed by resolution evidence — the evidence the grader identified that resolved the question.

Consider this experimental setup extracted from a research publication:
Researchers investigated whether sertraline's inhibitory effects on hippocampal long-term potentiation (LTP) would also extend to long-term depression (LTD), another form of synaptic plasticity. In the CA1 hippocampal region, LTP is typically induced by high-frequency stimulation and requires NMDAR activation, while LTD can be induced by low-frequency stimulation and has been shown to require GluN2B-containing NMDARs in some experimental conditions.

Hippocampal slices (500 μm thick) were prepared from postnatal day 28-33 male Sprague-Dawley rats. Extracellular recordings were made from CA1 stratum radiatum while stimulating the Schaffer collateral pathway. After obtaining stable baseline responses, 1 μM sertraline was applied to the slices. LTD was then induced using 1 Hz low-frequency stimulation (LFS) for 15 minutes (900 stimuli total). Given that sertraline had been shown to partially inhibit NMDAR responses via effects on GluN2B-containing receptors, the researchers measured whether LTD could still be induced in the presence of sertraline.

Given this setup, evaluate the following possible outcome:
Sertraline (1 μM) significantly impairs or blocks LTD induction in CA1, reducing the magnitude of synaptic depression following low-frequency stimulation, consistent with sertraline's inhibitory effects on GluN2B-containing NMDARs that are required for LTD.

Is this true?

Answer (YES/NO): NO